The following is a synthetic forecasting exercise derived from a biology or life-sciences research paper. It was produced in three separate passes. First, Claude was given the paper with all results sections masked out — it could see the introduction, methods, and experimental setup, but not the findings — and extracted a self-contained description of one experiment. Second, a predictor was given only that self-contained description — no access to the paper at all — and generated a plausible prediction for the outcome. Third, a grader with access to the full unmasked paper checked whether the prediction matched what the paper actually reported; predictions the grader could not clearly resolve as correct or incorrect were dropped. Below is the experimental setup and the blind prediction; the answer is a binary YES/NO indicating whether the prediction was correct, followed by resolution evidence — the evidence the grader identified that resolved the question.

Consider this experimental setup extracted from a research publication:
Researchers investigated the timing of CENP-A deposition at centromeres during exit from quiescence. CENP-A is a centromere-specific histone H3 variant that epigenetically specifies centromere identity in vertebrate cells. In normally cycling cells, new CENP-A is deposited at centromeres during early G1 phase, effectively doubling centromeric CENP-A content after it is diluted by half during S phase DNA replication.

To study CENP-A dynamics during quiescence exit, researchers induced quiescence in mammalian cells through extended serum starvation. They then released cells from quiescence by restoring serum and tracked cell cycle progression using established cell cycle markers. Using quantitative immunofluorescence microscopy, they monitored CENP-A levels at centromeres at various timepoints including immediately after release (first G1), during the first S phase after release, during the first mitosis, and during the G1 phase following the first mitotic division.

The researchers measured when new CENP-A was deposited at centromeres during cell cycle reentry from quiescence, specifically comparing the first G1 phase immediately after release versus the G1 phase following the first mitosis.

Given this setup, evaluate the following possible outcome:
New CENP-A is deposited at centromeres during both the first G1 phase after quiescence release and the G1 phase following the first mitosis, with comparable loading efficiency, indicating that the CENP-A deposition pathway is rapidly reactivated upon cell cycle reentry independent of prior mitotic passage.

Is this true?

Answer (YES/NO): NO